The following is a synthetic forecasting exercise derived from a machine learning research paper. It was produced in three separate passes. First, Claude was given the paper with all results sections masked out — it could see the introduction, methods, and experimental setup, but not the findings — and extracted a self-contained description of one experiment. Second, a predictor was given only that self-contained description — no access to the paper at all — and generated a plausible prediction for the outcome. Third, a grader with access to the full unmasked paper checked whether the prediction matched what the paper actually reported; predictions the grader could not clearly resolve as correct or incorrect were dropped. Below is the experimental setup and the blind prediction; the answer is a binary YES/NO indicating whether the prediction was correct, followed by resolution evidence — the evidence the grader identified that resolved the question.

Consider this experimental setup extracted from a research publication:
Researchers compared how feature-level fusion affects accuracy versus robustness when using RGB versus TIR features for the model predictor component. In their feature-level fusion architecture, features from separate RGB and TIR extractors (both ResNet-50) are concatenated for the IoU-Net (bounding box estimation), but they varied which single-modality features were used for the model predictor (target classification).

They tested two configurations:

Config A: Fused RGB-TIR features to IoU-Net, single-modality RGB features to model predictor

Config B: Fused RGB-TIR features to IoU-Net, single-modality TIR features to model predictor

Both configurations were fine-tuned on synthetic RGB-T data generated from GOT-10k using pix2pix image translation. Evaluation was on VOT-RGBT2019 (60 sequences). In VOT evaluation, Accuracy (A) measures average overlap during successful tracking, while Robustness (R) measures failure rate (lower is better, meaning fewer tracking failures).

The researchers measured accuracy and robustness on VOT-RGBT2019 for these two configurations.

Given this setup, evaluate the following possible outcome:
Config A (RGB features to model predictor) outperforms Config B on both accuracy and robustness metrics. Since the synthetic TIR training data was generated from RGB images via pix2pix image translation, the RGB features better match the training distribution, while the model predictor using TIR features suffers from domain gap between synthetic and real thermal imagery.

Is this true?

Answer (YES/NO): NO